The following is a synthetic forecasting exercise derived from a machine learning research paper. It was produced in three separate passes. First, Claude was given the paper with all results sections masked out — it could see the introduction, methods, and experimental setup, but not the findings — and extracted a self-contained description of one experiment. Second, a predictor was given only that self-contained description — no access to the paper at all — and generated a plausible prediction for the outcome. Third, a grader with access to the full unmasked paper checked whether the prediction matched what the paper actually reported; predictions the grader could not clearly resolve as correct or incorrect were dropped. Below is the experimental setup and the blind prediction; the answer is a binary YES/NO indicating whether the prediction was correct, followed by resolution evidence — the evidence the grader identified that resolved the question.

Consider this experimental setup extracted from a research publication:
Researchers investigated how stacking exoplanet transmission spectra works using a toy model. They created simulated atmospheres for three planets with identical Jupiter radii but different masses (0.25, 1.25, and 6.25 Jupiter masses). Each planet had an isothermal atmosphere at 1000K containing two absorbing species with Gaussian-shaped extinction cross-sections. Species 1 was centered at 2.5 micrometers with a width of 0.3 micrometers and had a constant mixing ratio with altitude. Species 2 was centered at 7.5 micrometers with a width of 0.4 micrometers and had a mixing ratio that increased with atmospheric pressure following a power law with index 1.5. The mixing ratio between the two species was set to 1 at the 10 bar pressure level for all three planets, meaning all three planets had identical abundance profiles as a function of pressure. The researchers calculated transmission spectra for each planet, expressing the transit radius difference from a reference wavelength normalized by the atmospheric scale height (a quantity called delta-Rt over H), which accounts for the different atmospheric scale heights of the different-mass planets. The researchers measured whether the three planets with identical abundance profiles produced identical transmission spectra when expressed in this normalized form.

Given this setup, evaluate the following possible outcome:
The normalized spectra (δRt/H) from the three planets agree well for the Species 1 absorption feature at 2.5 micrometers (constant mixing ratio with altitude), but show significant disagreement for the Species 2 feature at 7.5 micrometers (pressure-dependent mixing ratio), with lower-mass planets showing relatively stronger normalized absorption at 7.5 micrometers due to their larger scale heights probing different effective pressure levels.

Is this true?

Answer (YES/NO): NO